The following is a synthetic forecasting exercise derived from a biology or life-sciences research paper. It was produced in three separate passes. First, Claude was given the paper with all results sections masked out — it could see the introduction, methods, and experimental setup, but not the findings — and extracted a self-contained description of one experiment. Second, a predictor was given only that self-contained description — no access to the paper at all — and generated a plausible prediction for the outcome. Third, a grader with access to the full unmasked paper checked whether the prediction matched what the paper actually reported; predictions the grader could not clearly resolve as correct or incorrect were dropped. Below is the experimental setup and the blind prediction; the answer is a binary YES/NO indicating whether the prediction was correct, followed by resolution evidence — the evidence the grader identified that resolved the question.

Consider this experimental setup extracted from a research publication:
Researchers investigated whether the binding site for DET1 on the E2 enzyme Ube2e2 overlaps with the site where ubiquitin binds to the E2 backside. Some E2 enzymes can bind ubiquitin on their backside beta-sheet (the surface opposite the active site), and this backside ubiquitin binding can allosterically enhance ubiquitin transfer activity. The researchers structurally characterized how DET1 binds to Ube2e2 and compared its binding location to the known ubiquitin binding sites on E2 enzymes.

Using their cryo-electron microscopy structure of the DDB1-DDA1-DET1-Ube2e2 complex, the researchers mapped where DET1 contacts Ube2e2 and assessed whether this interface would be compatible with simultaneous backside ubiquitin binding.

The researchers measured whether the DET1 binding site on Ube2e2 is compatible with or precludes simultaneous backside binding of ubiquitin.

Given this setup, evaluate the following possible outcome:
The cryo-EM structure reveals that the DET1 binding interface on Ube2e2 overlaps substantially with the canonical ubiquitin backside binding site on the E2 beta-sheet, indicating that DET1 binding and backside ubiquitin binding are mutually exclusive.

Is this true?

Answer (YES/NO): YES